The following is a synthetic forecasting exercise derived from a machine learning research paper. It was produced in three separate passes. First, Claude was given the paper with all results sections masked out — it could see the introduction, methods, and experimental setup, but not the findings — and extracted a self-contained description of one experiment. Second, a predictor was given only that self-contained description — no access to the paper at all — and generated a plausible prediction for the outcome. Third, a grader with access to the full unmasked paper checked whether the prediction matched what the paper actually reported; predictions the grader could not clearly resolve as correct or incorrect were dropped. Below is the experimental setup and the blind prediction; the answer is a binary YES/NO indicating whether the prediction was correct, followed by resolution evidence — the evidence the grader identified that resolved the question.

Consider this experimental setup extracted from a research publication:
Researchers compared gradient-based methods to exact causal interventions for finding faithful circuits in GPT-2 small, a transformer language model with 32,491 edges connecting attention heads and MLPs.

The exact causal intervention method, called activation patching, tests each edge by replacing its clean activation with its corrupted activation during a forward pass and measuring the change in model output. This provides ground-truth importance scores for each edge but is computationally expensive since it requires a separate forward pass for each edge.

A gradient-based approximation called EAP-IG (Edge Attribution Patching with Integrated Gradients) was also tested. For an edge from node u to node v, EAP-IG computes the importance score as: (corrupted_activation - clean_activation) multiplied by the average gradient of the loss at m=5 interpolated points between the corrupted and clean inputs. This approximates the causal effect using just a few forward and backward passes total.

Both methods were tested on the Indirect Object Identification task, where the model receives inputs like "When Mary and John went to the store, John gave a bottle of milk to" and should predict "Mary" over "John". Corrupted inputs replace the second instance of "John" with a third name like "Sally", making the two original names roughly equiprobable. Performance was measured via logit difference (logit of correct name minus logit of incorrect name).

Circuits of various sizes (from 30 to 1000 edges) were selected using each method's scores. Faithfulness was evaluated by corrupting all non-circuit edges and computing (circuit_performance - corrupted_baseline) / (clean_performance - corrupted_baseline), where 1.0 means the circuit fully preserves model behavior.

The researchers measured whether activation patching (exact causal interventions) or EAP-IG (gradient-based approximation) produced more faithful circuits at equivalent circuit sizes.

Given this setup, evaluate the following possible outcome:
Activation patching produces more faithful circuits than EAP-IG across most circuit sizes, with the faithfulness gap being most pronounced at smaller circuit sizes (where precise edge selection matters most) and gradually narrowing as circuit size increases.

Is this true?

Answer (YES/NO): NO